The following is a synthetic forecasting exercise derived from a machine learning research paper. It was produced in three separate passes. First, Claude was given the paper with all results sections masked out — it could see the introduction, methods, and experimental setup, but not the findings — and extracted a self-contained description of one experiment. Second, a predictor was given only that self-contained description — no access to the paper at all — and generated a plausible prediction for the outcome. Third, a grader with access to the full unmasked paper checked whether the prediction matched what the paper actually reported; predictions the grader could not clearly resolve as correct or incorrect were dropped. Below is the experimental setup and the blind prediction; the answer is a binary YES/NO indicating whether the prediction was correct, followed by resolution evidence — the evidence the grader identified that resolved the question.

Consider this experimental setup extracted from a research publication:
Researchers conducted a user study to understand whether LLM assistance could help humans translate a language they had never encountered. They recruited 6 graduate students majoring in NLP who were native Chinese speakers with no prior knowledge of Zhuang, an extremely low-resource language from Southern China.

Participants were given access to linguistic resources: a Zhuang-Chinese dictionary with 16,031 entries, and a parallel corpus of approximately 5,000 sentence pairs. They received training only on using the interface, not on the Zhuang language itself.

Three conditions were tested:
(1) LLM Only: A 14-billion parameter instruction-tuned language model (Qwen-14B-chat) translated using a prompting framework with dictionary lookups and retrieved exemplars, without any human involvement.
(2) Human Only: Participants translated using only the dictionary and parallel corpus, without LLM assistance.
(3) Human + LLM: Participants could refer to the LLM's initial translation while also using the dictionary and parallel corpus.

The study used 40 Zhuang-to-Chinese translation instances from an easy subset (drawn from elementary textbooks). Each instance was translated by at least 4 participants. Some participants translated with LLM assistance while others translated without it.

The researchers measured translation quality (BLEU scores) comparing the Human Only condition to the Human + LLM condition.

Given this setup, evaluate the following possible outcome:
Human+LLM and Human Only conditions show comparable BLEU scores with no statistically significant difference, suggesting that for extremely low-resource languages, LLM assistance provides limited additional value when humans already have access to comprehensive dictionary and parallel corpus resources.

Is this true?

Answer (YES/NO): NO